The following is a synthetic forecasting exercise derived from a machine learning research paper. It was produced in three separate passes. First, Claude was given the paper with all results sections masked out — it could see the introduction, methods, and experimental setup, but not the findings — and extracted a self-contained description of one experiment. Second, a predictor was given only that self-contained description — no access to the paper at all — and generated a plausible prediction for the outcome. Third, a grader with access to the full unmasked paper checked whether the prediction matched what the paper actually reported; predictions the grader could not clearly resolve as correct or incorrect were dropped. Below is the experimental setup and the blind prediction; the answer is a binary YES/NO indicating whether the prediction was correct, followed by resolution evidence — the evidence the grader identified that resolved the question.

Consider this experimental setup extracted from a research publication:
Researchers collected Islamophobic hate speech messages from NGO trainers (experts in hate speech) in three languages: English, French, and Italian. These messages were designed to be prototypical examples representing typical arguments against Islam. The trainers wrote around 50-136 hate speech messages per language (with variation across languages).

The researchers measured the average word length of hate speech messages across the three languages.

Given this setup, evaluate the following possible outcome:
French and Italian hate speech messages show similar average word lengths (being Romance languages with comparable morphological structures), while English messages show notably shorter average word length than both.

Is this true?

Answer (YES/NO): NO